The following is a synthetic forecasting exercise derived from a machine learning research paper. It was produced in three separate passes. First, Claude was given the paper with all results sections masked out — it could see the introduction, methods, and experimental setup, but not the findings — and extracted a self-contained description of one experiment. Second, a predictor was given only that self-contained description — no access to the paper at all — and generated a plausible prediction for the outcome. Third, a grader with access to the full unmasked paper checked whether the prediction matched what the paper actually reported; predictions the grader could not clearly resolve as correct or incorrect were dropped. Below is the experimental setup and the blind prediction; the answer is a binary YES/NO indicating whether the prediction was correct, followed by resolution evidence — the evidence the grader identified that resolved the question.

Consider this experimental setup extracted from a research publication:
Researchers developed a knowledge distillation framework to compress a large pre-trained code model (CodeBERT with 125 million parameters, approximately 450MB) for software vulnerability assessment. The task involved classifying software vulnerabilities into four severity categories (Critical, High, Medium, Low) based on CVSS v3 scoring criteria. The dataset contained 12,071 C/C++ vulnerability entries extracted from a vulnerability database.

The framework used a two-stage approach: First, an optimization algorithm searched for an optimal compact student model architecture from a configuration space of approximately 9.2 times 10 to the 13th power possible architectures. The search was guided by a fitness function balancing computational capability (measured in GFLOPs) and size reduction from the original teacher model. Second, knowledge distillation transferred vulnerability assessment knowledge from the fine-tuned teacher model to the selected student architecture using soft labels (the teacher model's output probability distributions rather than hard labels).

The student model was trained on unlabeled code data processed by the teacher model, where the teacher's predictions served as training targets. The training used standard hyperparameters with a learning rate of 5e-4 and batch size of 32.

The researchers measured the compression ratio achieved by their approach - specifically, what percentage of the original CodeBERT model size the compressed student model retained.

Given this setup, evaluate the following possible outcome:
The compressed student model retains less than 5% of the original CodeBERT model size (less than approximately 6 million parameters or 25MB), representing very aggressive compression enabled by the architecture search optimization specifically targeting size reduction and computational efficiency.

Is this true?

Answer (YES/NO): YES